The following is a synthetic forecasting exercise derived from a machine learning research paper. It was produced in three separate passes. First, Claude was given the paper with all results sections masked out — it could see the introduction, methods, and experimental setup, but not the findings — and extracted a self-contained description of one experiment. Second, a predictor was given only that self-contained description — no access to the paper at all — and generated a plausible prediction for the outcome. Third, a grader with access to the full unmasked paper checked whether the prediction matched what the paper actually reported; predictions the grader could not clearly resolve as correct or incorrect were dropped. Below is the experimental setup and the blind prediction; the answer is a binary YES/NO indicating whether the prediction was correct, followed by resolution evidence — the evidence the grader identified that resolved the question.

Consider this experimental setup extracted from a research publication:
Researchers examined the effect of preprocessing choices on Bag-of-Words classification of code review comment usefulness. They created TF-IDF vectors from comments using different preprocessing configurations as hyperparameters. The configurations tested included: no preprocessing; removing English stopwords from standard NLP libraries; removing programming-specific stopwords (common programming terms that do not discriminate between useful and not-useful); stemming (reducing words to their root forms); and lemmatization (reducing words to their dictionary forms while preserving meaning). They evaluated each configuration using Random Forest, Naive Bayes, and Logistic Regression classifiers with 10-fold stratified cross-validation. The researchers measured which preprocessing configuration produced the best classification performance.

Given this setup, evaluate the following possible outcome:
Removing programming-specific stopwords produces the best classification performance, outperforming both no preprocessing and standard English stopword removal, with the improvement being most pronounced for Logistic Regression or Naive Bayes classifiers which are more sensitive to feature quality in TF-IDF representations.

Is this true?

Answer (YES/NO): NO